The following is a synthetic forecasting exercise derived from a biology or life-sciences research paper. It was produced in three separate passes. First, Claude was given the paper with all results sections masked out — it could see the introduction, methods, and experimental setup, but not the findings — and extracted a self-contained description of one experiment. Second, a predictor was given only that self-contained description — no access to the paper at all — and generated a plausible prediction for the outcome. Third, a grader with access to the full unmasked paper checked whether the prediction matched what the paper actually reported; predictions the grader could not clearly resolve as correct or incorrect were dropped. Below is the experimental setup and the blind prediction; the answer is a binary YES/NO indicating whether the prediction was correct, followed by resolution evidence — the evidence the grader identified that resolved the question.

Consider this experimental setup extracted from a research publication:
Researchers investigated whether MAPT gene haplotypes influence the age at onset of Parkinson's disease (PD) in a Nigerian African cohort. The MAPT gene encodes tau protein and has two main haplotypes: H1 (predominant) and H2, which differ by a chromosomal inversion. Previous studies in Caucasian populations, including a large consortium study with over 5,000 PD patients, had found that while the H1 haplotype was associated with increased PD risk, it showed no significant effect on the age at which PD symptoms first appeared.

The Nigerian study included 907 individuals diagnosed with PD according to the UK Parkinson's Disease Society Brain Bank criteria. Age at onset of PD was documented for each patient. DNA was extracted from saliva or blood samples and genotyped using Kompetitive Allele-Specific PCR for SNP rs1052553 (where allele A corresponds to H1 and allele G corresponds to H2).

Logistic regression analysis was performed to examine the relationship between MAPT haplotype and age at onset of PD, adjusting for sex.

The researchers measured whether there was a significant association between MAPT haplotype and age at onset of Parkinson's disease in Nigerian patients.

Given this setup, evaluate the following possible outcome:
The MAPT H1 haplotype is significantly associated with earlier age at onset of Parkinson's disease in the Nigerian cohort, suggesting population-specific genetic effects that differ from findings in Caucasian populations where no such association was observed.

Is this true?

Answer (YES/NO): NO